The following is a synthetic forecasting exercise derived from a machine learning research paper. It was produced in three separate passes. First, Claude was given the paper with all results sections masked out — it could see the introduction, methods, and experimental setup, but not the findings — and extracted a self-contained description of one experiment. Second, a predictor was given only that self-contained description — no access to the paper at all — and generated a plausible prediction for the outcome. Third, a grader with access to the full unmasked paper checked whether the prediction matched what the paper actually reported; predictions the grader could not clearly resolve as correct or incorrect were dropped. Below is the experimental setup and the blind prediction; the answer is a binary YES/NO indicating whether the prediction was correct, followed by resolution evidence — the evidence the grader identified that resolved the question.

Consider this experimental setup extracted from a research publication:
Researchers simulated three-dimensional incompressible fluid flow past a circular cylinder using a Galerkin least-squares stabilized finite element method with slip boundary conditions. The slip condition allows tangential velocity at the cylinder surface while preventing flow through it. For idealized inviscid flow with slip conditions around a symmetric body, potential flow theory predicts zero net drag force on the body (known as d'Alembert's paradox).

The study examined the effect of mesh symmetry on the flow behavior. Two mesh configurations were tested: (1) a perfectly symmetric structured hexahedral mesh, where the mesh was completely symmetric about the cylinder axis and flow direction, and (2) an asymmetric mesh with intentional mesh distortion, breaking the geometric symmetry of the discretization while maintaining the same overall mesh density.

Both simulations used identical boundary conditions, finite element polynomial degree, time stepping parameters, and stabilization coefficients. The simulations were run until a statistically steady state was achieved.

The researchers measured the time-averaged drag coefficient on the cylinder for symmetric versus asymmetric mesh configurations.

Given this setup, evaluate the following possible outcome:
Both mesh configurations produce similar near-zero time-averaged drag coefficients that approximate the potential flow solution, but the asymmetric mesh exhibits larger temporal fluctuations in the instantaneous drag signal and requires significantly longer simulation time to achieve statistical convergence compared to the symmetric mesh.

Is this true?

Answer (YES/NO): NO